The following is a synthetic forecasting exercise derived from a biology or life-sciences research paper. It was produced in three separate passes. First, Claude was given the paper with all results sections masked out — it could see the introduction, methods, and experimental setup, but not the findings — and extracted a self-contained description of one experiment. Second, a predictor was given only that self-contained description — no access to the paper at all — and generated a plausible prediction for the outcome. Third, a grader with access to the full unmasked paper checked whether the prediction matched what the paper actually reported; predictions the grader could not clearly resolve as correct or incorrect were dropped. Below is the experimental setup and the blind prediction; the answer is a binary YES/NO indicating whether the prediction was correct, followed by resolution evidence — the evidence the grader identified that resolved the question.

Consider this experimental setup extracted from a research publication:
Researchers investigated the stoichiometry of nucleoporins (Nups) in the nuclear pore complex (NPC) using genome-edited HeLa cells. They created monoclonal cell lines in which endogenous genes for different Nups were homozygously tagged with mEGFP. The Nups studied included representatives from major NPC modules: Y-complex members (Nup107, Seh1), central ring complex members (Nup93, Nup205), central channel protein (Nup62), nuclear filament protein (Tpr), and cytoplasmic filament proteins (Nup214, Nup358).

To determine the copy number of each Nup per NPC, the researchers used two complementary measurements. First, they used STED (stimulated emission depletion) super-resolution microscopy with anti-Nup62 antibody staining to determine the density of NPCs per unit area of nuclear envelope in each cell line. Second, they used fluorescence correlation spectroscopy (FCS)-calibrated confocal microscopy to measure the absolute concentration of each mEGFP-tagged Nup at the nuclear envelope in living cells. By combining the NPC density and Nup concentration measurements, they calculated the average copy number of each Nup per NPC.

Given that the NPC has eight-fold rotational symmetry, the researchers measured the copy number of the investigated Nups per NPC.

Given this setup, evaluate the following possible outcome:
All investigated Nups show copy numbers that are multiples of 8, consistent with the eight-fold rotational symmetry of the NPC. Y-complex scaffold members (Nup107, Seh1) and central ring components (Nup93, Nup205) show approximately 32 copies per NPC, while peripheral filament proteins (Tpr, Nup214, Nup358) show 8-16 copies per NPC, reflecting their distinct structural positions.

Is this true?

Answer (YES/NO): NO